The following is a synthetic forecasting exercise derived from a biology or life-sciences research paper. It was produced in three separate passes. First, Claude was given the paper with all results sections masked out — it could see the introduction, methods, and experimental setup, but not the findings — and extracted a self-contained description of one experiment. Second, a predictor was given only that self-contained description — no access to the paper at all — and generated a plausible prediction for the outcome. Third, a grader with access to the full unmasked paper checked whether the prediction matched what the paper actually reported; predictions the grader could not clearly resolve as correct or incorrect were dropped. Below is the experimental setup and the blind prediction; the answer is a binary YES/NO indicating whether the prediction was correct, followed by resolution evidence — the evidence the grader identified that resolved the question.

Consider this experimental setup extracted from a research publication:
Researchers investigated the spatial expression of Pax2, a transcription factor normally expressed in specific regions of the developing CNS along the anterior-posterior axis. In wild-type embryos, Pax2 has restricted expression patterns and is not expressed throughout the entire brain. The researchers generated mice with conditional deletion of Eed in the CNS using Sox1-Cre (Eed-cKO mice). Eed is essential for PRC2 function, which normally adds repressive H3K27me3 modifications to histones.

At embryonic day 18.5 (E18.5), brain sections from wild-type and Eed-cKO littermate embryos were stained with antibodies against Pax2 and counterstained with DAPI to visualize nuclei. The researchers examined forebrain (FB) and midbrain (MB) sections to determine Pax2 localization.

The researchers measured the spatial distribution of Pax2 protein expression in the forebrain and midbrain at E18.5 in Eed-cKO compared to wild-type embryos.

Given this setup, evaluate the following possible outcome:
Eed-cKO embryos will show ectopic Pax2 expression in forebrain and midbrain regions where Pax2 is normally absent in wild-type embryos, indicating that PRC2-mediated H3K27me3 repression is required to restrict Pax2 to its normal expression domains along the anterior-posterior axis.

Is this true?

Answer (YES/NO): YES